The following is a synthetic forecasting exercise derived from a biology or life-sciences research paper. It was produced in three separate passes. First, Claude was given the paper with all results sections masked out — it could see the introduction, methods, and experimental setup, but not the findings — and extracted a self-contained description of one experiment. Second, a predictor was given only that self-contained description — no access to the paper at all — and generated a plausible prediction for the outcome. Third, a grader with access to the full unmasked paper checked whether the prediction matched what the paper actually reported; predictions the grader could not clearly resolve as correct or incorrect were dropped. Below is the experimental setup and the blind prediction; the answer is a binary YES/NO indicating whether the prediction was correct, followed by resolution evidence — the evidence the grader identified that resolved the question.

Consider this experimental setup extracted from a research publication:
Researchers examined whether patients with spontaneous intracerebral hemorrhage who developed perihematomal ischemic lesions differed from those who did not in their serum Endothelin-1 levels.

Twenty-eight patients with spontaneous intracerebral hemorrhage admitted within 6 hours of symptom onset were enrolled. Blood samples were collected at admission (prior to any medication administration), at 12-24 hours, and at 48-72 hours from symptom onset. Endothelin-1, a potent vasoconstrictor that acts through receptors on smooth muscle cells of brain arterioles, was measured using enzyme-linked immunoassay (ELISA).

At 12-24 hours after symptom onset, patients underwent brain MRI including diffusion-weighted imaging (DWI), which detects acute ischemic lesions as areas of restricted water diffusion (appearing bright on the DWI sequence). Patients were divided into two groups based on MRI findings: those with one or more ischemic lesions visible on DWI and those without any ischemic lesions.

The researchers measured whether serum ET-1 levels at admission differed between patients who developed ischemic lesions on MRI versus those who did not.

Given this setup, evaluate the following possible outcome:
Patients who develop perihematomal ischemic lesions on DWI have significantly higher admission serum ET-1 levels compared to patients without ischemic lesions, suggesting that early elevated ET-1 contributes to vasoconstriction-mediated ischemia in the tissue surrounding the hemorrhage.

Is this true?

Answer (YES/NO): NO